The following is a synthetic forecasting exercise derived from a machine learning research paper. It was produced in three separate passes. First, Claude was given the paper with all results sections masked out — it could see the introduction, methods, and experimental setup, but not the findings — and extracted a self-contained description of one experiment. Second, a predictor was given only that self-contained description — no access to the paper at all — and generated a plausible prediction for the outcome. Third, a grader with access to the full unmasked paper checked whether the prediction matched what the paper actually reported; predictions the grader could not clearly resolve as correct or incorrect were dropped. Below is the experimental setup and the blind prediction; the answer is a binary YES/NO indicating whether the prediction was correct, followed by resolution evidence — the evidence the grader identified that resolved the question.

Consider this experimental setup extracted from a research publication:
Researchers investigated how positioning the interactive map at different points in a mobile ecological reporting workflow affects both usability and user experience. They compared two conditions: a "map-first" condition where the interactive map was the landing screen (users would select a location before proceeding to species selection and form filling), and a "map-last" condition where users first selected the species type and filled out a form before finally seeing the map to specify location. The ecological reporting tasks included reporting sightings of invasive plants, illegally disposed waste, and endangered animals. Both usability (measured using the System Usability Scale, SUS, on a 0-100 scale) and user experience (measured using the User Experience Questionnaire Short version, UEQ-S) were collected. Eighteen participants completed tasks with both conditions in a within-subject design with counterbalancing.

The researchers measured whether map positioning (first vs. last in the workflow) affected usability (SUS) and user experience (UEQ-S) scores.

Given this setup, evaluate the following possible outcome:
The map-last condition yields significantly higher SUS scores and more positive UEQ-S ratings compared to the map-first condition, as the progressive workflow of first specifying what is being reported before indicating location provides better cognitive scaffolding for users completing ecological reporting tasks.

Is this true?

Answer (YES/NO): NO